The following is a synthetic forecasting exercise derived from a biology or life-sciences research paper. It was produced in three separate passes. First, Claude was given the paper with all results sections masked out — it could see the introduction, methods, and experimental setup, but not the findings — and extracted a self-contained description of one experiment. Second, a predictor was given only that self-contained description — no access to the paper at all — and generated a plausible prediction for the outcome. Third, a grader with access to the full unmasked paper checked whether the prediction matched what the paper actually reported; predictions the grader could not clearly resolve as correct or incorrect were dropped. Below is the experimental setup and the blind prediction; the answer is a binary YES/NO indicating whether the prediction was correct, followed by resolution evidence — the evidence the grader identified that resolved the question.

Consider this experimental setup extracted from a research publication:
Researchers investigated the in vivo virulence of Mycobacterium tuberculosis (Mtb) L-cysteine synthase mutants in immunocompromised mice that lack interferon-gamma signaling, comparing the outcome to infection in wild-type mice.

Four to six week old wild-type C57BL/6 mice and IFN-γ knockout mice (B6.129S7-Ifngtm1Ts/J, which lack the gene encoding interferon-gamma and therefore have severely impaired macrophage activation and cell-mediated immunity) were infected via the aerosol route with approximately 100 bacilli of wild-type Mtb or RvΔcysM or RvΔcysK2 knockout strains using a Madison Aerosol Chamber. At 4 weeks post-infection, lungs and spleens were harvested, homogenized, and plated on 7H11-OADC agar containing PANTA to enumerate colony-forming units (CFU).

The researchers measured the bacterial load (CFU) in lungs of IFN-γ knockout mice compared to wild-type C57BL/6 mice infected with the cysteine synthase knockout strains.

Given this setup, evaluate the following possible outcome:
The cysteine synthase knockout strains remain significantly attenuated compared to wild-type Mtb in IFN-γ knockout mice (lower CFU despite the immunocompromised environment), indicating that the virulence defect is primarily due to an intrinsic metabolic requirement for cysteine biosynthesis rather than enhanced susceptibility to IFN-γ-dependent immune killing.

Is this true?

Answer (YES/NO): NO